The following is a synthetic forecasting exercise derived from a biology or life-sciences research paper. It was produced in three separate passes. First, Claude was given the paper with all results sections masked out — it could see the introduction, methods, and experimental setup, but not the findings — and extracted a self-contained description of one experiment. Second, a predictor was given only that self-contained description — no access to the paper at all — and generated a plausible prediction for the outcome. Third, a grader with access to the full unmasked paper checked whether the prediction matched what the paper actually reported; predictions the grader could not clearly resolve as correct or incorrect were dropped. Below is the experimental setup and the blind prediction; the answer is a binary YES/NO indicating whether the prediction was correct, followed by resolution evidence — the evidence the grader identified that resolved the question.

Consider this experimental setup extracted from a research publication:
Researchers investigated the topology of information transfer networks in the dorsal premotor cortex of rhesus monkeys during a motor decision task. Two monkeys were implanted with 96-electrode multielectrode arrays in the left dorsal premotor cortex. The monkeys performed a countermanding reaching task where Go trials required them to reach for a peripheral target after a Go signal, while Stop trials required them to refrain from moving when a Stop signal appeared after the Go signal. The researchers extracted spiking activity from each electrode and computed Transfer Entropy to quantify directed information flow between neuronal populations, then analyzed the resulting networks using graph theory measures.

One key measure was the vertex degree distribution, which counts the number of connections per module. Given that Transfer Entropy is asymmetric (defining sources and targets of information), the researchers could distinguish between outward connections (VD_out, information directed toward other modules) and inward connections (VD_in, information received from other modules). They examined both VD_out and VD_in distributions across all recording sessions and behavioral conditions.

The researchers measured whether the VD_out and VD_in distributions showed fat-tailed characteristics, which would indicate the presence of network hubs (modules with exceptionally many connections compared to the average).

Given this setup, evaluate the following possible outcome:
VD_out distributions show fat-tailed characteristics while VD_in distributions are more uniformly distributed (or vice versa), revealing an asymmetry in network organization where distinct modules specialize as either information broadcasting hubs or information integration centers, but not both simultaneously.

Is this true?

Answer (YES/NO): YES